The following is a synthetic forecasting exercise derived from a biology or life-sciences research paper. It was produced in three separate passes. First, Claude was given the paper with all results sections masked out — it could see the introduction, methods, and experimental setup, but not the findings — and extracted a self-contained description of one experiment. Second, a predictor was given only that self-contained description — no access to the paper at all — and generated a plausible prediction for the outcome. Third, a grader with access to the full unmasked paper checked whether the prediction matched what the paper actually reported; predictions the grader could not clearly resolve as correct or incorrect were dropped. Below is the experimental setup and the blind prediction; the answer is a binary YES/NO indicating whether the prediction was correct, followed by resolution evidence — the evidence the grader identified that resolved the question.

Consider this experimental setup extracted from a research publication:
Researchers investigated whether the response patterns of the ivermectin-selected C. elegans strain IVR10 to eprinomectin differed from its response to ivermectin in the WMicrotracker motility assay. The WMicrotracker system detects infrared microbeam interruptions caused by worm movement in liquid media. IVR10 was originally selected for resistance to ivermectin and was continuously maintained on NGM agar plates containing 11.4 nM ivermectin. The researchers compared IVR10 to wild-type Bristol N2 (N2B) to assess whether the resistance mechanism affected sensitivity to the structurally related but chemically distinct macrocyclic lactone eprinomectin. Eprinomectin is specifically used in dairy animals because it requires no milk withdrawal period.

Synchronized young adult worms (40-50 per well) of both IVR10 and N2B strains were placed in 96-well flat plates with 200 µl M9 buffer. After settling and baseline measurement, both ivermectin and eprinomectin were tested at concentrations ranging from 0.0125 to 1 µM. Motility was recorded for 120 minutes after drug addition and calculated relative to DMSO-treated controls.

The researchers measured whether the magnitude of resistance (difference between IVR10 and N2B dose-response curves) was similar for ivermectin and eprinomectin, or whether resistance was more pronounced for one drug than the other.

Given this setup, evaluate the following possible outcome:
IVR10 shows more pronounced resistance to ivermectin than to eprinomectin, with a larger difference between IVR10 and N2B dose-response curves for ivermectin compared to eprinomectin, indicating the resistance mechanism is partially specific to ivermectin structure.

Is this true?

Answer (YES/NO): NO